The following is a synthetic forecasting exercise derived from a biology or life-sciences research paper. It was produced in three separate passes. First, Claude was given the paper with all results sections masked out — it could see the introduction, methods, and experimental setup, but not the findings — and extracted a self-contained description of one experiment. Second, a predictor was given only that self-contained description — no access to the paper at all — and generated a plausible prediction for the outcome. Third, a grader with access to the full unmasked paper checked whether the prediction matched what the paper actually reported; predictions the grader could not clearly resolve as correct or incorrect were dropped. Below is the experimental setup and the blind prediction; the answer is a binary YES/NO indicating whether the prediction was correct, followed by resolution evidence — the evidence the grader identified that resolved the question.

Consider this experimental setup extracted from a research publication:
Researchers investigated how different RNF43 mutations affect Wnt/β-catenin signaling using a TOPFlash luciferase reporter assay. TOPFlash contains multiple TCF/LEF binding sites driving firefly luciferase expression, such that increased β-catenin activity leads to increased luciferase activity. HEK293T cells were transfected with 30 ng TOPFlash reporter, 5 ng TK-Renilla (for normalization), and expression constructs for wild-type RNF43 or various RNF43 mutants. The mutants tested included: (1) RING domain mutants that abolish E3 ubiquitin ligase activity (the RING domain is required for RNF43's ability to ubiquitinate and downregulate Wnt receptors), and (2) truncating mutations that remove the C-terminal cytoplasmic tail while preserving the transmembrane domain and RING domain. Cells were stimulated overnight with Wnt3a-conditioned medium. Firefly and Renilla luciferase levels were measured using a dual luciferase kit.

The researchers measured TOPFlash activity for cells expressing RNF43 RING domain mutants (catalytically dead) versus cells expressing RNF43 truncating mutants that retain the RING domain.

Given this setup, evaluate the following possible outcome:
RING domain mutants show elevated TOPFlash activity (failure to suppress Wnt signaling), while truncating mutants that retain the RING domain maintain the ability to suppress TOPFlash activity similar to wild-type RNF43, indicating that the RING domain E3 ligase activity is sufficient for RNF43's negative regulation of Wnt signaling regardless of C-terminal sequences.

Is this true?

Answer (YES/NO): NO